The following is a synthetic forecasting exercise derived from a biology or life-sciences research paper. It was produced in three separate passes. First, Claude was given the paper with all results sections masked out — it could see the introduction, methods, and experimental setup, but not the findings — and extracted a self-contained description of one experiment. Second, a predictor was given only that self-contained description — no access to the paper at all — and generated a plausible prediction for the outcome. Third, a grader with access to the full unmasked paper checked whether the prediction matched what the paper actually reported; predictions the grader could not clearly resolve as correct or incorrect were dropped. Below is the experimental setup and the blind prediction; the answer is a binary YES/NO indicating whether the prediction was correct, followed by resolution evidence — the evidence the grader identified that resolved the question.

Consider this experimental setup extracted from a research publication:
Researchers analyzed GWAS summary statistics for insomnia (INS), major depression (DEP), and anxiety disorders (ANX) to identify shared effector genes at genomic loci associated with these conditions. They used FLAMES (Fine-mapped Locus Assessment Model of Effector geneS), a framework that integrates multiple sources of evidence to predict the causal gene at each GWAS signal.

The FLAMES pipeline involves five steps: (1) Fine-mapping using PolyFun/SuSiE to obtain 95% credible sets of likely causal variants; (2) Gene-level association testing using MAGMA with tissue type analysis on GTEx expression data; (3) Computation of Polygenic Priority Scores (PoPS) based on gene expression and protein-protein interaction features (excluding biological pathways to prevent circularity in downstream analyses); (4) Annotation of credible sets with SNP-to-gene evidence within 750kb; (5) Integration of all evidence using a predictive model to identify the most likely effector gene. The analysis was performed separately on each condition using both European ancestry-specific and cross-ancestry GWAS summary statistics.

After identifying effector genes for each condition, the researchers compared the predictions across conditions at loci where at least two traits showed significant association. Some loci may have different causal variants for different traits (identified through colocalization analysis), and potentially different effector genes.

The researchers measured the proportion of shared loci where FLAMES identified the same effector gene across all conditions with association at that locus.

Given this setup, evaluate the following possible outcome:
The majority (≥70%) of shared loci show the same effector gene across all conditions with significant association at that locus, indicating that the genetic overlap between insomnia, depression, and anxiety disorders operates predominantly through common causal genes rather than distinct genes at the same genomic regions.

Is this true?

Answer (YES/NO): YES